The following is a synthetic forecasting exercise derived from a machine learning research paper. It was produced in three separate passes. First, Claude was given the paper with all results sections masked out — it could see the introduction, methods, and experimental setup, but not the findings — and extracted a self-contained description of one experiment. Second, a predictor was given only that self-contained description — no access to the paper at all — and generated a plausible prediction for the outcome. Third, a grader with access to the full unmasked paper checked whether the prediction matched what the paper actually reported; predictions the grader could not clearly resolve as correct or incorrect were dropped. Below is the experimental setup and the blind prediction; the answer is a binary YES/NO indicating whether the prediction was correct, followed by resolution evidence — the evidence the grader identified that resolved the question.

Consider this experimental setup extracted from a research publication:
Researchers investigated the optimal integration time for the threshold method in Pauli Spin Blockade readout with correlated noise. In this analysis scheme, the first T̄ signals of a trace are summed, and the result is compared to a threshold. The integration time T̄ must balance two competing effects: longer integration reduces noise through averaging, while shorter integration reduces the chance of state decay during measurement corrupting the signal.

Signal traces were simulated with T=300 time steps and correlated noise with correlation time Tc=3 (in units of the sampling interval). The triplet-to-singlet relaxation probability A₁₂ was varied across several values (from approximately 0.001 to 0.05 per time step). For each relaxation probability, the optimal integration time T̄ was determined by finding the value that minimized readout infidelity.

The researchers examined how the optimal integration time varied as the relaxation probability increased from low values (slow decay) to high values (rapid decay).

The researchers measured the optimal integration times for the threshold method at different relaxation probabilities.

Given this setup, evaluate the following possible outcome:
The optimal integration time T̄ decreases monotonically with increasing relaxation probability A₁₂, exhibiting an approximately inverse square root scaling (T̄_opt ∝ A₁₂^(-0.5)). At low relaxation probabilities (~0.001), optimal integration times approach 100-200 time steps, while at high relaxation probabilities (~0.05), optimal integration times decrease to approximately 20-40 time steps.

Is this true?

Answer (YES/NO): NO